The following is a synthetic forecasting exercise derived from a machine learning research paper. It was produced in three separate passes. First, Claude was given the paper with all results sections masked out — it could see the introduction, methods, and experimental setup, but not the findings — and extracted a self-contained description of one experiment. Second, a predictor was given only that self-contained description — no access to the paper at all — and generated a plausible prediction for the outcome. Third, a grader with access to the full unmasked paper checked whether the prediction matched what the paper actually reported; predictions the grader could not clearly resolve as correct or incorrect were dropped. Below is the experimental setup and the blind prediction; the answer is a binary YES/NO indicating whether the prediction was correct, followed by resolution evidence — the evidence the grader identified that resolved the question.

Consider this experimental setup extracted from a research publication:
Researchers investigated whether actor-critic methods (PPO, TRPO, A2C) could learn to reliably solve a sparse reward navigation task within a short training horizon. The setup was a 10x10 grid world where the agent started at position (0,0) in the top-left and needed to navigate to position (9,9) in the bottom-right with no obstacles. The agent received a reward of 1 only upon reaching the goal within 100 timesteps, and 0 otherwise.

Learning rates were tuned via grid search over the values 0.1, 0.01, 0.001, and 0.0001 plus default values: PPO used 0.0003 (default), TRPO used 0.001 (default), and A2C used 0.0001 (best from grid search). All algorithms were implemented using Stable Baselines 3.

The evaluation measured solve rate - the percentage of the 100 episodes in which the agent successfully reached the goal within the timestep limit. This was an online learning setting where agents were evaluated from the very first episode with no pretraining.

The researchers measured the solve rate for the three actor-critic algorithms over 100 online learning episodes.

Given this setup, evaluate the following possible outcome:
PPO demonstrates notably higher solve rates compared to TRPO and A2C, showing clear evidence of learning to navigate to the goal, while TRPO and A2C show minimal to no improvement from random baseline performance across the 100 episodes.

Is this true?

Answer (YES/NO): NO